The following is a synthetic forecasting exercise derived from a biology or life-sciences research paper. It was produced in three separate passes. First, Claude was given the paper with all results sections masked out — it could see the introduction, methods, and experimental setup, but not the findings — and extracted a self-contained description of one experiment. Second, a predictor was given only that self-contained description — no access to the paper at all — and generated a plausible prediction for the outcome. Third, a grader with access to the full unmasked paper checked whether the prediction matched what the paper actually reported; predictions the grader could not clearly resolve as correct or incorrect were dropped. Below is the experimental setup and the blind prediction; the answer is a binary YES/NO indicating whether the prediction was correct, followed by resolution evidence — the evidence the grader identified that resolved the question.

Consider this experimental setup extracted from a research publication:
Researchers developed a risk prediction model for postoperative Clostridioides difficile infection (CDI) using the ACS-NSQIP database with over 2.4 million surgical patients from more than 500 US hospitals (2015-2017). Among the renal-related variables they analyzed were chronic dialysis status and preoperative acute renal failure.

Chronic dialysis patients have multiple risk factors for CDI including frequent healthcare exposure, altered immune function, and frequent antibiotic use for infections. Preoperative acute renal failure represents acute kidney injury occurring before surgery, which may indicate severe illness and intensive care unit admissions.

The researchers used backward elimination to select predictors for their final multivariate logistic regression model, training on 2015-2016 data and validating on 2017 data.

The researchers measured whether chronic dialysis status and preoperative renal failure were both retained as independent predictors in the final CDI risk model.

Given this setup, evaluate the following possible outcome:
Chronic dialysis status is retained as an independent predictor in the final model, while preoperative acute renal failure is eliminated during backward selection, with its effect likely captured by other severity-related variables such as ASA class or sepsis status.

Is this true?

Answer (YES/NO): YES